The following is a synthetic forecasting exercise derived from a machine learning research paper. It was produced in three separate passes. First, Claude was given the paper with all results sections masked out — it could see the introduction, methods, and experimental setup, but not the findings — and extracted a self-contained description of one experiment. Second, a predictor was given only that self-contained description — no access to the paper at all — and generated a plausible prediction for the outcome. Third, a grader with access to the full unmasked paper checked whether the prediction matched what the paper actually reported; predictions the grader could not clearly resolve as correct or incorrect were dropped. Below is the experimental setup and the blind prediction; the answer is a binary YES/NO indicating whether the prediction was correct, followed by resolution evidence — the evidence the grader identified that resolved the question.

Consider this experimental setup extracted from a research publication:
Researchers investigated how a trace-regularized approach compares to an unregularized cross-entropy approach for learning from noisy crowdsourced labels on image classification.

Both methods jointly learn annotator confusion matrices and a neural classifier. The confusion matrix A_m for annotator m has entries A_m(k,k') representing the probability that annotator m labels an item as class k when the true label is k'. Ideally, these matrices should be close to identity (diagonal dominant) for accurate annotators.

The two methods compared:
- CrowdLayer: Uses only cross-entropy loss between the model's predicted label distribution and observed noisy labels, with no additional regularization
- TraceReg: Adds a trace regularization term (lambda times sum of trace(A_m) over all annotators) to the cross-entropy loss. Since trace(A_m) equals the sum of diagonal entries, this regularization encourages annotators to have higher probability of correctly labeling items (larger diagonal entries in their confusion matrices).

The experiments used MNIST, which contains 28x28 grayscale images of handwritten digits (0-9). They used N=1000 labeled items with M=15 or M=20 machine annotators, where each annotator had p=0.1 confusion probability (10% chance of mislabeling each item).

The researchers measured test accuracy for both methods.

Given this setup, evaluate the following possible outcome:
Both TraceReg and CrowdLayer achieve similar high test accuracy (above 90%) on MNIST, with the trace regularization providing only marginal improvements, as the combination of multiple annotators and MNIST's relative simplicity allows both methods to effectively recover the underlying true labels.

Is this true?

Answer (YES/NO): NO